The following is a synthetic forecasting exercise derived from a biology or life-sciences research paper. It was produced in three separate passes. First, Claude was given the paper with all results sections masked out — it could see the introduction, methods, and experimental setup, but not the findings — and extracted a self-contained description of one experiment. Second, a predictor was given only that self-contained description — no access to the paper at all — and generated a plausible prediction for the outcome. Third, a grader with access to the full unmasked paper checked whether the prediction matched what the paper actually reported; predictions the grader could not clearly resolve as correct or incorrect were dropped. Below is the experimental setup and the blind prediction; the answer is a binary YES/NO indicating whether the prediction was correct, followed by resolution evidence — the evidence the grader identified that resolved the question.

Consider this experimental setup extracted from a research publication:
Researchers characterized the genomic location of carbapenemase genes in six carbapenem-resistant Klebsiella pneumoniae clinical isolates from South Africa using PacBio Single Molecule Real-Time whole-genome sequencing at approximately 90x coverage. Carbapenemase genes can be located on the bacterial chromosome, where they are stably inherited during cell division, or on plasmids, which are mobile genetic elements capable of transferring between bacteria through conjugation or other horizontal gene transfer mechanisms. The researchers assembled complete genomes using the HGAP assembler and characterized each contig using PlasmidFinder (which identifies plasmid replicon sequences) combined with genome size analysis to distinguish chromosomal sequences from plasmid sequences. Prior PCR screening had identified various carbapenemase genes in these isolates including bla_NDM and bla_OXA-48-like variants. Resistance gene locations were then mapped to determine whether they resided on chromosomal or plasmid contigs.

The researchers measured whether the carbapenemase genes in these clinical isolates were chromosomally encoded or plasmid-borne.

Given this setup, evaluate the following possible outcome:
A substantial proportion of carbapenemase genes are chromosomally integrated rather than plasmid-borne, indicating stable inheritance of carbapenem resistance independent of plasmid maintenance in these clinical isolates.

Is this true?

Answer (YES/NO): NO